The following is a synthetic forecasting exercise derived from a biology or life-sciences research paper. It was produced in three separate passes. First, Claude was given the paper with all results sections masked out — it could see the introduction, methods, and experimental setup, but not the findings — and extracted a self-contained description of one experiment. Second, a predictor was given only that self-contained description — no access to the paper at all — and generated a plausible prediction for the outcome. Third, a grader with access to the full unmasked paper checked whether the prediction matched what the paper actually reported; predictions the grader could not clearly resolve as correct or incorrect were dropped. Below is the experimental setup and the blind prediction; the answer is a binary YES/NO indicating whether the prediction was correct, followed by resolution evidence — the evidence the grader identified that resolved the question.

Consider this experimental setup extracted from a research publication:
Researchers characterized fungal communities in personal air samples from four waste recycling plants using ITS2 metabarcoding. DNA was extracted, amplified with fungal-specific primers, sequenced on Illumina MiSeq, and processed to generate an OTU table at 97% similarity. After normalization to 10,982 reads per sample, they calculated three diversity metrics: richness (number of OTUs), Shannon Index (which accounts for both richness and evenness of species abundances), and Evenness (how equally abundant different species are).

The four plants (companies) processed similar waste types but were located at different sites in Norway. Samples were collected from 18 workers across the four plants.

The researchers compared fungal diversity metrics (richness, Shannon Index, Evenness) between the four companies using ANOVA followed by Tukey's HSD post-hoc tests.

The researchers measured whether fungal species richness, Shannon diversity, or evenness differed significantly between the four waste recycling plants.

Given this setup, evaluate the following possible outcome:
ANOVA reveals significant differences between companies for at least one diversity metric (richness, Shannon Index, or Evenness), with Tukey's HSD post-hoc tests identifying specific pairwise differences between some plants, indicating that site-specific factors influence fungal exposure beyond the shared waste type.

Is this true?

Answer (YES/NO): YES